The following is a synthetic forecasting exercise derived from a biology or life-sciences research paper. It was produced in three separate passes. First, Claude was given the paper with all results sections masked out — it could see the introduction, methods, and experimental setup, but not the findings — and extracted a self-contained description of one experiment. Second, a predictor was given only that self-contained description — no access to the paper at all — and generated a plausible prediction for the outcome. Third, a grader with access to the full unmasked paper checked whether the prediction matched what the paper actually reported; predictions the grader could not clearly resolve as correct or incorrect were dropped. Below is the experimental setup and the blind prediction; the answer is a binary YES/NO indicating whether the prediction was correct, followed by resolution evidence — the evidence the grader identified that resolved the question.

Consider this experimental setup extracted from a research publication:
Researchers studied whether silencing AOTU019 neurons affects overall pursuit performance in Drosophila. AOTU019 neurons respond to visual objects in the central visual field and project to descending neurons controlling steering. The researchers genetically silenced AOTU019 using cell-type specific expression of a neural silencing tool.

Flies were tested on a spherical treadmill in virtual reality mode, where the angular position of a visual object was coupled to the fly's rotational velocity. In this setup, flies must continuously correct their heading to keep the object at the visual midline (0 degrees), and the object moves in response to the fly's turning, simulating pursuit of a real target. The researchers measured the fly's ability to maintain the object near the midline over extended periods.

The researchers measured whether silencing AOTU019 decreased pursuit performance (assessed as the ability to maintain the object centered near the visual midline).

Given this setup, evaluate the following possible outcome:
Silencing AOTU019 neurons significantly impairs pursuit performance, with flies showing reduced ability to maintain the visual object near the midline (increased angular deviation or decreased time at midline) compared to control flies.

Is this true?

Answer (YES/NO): NO